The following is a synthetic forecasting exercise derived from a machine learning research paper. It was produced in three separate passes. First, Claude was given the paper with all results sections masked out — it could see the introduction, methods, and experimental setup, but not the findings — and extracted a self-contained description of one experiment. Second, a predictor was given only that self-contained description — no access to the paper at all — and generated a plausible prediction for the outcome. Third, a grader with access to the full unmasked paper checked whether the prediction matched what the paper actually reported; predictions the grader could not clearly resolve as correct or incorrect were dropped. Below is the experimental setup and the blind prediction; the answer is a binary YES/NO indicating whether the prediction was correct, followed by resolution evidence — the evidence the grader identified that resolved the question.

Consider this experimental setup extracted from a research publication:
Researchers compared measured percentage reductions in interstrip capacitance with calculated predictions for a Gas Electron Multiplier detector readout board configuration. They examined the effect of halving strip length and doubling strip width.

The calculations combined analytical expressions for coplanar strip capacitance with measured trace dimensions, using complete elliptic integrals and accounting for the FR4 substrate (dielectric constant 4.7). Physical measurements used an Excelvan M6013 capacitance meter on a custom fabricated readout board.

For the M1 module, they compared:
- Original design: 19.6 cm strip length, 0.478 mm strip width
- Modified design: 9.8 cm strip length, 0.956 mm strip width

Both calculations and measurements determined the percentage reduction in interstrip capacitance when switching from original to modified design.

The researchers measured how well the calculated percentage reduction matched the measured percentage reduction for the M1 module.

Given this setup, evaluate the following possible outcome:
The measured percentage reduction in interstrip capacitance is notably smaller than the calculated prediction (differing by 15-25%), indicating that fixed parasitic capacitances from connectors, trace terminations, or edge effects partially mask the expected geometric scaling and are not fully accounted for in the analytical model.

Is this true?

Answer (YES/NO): YES